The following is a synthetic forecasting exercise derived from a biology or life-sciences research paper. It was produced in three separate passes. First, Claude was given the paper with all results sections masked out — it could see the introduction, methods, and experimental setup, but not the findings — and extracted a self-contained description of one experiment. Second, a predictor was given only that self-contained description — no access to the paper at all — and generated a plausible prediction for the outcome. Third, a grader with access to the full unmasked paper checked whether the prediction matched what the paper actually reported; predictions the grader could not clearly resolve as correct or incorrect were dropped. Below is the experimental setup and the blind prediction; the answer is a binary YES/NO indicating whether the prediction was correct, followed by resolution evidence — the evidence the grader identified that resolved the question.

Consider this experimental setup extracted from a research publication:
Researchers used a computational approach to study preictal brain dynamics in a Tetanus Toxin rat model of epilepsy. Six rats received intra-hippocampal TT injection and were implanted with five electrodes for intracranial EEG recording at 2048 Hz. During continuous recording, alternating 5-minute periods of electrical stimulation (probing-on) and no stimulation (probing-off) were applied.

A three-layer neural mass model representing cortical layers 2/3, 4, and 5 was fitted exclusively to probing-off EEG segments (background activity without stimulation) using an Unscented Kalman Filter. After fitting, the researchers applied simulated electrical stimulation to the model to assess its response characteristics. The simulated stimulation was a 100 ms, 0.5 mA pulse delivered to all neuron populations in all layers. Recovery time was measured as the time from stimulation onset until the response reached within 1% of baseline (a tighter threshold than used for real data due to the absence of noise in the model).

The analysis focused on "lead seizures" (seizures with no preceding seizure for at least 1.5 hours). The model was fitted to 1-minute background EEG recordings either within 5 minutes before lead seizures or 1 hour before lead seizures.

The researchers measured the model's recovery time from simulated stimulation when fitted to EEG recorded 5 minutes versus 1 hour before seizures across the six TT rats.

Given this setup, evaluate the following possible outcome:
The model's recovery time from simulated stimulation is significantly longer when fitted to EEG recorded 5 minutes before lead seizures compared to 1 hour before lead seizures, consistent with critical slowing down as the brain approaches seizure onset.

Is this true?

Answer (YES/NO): NO